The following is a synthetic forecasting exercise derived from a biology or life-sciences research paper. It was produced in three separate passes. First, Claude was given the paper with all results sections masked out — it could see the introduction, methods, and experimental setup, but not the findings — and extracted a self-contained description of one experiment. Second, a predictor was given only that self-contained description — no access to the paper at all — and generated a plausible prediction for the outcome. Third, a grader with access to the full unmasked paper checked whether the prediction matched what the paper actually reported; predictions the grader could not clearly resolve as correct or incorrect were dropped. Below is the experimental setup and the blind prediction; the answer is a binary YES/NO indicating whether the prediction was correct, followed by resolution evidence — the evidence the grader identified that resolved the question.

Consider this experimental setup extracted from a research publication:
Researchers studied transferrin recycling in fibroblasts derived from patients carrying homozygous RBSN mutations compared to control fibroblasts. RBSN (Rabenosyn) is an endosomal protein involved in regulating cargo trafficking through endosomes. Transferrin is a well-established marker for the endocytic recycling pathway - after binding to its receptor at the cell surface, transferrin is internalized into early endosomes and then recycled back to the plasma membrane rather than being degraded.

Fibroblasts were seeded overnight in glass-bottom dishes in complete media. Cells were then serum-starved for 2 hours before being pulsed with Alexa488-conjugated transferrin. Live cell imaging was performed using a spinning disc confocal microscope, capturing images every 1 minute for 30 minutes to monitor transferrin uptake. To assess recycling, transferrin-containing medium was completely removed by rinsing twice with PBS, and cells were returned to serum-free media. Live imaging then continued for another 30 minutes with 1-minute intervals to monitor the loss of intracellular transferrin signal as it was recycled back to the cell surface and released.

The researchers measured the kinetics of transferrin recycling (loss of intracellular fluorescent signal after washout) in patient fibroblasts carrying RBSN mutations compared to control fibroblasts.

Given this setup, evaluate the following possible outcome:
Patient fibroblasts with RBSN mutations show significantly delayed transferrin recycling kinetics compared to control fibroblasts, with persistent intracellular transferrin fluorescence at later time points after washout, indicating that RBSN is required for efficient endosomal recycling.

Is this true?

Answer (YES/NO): NO